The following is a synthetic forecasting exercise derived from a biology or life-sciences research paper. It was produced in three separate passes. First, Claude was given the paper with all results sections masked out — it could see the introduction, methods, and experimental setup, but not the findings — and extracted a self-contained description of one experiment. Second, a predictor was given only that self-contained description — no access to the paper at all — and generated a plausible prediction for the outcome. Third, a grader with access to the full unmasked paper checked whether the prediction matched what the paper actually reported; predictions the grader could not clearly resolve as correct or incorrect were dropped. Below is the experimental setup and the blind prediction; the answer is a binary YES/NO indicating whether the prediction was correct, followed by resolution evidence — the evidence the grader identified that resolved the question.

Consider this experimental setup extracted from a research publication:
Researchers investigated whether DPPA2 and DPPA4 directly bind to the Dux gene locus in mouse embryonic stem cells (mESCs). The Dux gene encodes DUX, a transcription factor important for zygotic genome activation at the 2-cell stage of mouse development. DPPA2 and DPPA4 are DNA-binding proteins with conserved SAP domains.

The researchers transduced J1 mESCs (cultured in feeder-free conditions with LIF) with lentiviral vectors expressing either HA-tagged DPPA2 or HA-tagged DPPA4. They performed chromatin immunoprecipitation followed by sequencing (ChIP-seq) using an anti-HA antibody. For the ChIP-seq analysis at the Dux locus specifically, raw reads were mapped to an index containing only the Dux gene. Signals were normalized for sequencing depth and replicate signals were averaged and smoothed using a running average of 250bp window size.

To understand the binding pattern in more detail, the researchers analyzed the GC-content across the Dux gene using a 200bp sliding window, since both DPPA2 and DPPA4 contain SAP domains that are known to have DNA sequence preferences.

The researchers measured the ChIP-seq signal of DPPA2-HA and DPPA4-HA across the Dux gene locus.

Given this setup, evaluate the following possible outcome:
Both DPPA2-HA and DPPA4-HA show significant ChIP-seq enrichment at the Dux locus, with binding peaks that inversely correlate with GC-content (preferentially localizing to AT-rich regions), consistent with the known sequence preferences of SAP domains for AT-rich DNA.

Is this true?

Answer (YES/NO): NO